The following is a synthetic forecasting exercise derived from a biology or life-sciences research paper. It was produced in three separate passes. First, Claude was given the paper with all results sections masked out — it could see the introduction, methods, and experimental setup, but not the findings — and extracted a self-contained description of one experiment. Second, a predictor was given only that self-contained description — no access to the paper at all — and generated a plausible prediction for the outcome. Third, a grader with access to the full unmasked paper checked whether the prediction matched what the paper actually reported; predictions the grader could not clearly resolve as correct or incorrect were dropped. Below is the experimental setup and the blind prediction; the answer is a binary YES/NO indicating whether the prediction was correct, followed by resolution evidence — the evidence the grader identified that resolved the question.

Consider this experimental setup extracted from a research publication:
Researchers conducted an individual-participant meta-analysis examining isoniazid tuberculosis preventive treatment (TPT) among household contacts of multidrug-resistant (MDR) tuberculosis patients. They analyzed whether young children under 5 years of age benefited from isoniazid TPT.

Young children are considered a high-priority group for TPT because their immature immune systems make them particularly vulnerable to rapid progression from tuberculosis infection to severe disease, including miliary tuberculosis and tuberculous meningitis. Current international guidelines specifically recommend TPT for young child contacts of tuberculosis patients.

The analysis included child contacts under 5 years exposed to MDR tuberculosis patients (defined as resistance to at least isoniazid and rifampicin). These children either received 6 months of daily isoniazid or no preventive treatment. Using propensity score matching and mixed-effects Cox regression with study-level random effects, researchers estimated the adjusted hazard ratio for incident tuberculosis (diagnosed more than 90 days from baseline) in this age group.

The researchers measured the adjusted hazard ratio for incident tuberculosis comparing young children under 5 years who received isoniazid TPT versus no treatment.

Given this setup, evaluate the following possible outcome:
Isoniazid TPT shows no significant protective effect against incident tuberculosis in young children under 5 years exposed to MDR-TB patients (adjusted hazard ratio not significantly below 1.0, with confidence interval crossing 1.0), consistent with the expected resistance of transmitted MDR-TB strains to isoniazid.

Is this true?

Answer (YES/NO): NO